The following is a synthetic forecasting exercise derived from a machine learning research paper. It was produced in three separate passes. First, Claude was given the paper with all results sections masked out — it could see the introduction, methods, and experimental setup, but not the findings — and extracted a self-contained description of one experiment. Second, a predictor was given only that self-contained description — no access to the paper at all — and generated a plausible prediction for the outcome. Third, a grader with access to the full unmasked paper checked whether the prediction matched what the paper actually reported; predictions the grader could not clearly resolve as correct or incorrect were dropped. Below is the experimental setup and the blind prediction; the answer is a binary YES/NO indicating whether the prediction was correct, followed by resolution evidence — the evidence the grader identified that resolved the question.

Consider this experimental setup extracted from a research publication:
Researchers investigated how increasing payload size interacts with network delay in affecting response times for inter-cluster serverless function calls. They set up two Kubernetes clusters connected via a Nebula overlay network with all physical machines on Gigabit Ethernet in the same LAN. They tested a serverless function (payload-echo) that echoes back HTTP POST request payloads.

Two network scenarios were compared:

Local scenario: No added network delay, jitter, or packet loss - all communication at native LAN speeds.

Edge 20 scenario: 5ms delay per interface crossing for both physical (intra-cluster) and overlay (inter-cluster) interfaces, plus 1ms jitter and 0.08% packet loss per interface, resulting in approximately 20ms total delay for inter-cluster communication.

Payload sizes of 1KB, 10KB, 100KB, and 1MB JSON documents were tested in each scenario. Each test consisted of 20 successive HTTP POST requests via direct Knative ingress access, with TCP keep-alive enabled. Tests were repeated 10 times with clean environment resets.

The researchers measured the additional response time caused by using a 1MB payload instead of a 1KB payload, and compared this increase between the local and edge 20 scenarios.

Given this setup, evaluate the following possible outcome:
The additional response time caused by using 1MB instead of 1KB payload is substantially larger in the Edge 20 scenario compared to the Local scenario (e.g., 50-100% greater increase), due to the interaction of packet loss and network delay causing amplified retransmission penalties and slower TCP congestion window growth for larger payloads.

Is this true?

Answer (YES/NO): YES